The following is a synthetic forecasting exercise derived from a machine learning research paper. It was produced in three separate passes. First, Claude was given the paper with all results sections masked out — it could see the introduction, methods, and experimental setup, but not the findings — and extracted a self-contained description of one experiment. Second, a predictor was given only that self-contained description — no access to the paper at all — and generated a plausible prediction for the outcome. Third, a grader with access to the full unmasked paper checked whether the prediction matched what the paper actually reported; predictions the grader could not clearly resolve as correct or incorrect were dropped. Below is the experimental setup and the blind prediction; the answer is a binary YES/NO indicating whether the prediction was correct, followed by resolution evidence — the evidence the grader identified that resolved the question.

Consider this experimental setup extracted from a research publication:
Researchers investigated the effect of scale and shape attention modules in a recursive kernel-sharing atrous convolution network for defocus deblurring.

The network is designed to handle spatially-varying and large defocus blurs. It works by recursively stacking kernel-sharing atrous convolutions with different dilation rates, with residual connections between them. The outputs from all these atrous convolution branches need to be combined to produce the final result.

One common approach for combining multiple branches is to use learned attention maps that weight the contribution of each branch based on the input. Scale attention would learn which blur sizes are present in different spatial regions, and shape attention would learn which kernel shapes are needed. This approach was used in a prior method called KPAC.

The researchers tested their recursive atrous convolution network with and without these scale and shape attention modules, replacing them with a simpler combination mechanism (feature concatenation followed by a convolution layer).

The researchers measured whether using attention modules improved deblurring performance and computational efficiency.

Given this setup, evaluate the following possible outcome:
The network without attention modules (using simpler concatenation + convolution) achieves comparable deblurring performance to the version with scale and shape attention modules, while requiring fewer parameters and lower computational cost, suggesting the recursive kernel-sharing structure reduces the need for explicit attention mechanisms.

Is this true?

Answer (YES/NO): NO